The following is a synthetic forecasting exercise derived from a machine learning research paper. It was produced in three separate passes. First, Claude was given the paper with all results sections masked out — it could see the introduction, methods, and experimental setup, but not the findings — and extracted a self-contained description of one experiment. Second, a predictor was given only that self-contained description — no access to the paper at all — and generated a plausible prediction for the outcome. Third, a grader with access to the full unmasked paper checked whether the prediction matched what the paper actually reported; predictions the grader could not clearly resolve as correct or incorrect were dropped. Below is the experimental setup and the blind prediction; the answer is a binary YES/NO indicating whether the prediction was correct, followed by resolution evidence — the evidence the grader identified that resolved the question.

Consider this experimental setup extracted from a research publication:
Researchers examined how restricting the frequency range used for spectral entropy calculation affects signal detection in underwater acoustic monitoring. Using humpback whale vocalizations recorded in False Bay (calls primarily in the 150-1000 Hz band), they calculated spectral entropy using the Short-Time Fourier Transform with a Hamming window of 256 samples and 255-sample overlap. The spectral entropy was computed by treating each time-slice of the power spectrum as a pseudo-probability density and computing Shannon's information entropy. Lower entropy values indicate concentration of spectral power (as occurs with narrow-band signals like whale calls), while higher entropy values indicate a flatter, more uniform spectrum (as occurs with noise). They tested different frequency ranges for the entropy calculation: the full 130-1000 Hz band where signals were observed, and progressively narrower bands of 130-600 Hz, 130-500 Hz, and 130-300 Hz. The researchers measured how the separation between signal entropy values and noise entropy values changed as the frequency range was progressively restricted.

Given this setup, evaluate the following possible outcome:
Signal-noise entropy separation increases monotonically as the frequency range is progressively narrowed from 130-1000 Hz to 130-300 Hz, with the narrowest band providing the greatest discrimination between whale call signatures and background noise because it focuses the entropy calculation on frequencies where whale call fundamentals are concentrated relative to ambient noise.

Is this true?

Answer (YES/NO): NO